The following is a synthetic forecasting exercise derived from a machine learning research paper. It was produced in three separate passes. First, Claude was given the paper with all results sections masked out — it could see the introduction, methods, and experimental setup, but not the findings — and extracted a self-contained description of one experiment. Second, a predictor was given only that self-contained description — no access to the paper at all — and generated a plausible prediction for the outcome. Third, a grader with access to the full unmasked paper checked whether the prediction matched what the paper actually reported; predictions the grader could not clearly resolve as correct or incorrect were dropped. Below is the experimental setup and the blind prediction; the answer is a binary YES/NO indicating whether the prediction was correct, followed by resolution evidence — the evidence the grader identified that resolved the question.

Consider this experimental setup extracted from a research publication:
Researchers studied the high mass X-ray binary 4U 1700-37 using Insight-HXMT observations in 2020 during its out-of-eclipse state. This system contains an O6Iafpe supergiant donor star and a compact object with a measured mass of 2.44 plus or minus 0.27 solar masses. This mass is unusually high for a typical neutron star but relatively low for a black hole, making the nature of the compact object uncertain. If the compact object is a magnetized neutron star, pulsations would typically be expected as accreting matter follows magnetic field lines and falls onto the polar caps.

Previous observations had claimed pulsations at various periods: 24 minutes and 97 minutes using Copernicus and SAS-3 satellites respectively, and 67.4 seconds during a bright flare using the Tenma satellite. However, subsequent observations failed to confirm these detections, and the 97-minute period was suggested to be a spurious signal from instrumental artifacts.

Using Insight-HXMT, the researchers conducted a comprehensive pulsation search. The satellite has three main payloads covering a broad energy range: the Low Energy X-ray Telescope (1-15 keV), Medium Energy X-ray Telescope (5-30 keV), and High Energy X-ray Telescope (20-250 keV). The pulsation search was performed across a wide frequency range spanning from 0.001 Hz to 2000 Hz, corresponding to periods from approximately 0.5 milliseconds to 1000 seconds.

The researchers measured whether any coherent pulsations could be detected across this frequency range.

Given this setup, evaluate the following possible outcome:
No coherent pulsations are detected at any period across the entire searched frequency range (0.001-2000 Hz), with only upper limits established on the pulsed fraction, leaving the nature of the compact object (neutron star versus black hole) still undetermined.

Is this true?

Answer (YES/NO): NO